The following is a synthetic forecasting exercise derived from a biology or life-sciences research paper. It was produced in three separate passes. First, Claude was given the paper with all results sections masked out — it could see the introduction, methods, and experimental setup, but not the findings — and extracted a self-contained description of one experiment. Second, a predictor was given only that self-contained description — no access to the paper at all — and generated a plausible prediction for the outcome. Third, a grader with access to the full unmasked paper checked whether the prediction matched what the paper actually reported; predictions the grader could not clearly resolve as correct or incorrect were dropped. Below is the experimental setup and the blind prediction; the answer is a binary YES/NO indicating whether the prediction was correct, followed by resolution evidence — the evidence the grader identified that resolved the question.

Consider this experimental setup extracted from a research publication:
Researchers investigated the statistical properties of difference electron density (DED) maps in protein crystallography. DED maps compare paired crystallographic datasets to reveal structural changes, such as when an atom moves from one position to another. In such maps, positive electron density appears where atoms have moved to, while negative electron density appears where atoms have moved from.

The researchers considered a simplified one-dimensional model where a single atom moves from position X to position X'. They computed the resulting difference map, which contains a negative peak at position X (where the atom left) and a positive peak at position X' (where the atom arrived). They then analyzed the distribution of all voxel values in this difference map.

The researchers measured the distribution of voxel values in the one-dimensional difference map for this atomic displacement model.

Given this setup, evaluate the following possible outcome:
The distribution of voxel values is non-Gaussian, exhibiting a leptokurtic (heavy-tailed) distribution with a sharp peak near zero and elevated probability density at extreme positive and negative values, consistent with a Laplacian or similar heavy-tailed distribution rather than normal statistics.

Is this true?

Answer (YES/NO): NO